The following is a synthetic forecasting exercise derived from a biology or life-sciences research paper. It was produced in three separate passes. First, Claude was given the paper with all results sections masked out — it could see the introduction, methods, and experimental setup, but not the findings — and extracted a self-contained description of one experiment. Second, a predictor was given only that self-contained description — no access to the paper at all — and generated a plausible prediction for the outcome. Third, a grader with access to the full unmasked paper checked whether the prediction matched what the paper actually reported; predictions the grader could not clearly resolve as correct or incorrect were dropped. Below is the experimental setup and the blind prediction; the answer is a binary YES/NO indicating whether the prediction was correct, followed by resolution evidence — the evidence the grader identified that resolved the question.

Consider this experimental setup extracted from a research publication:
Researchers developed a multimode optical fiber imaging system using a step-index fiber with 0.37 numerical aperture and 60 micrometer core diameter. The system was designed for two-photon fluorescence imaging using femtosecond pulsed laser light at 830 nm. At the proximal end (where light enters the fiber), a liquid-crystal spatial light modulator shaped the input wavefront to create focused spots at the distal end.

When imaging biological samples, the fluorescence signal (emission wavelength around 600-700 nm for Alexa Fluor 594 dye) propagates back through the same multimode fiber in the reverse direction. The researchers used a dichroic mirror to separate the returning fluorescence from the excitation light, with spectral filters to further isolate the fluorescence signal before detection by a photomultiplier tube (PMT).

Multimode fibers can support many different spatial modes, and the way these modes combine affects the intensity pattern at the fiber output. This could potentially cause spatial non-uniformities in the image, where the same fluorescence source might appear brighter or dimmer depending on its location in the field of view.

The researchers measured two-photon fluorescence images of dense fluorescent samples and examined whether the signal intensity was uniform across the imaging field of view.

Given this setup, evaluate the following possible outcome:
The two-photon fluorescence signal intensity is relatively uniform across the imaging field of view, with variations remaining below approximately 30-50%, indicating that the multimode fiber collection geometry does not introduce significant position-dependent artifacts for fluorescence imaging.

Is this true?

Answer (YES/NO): NO